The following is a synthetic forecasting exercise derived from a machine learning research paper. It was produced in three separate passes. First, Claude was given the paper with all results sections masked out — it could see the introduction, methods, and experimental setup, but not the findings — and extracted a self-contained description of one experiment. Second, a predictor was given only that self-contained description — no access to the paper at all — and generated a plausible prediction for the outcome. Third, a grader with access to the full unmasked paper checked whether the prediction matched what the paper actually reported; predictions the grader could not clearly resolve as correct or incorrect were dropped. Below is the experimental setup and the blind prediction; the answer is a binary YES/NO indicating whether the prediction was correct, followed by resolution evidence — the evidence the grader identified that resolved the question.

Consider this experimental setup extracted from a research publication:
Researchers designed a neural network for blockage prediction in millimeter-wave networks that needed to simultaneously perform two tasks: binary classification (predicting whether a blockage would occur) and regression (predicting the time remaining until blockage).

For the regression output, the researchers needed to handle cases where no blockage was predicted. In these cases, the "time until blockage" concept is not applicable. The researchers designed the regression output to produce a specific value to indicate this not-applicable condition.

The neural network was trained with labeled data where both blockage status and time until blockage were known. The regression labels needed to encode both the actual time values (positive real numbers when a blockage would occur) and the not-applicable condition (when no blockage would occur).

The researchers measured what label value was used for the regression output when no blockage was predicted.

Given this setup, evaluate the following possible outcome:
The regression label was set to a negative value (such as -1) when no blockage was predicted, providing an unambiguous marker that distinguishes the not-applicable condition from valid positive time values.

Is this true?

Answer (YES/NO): YES